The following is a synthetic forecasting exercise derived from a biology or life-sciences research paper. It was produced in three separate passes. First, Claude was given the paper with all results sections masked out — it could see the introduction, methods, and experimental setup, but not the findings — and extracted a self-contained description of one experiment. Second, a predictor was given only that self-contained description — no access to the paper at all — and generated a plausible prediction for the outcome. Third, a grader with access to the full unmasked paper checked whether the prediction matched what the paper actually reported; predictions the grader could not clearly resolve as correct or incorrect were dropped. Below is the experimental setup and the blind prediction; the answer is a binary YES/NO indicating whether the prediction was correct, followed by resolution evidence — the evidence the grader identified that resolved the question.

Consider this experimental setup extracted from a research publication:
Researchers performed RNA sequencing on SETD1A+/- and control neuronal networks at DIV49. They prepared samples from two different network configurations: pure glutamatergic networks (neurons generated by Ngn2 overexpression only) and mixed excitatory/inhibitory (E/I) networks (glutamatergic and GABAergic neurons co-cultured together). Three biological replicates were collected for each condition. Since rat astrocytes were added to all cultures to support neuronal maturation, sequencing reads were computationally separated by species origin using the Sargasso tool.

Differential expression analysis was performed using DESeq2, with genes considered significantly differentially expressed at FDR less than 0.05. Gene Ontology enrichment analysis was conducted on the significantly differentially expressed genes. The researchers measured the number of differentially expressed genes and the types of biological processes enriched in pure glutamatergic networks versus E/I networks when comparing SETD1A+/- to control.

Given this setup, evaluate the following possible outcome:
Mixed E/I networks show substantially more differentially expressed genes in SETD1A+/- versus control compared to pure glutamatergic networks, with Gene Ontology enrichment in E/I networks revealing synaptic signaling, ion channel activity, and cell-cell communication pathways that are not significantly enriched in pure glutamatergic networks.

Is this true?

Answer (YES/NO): NO